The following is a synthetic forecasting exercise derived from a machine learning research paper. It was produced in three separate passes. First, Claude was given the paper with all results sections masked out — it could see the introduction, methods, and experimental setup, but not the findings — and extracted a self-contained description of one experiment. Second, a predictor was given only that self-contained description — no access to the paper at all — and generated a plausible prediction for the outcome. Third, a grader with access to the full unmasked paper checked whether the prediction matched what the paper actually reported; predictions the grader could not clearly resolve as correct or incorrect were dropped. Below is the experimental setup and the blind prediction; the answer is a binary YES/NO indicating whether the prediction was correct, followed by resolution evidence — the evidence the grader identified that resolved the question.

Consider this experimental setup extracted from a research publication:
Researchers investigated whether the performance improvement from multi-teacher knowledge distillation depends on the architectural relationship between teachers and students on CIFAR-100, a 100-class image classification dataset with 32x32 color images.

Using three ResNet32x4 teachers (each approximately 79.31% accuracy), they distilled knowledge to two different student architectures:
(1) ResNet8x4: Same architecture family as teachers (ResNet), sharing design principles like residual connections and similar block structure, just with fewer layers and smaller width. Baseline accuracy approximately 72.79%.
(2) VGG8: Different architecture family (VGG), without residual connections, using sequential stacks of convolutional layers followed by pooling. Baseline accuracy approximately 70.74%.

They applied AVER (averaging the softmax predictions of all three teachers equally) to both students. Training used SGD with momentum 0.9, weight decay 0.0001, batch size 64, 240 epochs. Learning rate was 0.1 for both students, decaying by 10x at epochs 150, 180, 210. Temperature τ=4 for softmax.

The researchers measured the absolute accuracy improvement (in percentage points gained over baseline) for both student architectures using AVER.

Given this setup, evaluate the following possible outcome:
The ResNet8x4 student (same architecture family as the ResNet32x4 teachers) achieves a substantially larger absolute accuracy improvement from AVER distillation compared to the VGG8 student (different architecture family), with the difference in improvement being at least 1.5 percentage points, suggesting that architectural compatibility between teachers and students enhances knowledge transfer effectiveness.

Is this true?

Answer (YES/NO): NO